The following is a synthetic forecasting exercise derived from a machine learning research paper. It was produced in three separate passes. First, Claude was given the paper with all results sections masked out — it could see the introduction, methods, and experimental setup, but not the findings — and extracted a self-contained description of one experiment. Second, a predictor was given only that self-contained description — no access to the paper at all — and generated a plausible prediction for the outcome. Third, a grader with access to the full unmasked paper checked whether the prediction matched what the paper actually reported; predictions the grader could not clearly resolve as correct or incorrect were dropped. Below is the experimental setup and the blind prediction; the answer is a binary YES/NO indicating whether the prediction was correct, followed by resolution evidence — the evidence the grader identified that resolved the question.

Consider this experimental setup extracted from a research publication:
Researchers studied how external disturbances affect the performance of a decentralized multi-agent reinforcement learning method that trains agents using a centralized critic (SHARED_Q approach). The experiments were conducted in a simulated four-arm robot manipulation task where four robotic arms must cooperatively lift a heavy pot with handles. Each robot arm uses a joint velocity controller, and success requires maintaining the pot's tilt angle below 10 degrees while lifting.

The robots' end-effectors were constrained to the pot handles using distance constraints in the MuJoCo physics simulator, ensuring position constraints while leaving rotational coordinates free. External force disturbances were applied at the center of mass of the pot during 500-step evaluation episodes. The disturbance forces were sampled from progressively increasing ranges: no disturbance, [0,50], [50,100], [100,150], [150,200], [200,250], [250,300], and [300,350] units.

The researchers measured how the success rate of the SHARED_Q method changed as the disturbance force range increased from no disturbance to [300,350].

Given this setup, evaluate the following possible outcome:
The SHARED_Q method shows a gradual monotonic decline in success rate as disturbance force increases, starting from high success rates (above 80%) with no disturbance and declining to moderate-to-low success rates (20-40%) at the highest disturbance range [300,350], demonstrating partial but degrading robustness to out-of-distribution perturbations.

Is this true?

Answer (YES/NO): NO